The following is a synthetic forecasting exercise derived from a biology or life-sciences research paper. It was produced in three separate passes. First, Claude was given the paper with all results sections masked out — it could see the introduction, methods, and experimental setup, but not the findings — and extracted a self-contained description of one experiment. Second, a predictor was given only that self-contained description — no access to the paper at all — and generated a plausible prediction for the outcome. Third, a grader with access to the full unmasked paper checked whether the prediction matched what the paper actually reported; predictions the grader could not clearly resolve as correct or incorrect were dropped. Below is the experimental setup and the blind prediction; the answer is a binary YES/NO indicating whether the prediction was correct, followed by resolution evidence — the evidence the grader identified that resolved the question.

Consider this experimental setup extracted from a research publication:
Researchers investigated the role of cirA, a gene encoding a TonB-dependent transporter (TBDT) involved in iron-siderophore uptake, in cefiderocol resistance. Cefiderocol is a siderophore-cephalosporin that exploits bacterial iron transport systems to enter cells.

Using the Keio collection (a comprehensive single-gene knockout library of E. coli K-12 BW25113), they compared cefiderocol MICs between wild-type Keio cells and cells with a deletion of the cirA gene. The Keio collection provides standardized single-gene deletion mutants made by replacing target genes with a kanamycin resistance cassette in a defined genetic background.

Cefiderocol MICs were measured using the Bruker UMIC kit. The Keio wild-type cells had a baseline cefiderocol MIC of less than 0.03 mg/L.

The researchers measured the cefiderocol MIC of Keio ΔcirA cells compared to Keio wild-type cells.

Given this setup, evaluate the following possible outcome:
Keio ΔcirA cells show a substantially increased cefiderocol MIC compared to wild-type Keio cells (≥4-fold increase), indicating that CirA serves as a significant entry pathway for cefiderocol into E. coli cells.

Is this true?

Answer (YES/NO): YES